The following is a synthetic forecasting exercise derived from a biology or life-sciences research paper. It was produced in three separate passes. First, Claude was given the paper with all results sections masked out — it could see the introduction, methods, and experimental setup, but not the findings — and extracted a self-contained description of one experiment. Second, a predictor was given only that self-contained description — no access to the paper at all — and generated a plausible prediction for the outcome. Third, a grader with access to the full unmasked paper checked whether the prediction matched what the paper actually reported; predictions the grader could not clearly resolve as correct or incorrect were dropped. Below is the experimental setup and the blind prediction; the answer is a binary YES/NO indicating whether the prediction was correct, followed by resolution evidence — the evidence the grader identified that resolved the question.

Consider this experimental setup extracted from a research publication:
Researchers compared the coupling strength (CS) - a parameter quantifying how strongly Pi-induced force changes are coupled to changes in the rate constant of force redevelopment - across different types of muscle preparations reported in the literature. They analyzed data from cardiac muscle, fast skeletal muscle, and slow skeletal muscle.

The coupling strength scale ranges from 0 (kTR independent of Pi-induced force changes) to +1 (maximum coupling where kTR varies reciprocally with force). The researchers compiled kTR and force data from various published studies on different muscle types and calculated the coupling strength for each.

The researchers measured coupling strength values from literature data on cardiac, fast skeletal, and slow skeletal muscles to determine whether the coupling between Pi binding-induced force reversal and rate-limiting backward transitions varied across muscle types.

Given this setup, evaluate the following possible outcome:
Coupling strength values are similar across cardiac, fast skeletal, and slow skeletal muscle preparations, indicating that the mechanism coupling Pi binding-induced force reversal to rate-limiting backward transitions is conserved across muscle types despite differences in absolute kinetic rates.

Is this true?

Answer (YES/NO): NO